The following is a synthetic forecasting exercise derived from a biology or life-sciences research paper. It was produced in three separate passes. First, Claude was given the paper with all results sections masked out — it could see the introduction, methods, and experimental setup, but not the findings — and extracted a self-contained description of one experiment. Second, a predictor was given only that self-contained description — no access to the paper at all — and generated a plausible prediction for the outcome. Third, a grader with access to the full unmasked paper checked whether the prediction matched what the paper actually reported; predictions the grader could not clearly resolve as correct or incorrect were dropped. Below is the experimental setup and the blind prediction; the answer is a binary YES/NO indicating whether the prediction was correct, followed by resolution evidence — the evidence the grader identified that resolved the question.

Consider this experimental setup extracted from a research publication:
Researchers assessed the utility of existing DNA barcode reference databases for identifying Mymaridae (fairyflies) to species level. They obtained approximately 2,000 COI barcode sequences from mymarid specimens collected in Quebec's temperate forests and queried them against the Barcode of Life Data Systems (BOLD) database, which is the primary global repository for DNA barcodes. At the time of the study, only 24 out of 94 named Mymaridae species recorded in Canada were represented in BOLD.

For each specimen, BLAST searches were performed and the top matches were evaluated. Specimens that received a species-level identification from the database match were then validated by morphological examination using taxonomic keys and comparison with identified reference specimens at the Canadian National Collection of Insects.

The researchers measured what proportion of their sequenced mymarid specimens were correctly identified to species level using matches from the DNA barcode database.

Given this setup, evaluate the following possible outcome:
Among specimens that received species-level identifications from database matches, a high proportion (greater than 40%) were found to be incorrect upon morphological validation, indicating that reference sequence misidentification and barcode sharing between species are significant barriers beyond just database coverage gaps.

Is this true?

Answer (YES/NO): YES